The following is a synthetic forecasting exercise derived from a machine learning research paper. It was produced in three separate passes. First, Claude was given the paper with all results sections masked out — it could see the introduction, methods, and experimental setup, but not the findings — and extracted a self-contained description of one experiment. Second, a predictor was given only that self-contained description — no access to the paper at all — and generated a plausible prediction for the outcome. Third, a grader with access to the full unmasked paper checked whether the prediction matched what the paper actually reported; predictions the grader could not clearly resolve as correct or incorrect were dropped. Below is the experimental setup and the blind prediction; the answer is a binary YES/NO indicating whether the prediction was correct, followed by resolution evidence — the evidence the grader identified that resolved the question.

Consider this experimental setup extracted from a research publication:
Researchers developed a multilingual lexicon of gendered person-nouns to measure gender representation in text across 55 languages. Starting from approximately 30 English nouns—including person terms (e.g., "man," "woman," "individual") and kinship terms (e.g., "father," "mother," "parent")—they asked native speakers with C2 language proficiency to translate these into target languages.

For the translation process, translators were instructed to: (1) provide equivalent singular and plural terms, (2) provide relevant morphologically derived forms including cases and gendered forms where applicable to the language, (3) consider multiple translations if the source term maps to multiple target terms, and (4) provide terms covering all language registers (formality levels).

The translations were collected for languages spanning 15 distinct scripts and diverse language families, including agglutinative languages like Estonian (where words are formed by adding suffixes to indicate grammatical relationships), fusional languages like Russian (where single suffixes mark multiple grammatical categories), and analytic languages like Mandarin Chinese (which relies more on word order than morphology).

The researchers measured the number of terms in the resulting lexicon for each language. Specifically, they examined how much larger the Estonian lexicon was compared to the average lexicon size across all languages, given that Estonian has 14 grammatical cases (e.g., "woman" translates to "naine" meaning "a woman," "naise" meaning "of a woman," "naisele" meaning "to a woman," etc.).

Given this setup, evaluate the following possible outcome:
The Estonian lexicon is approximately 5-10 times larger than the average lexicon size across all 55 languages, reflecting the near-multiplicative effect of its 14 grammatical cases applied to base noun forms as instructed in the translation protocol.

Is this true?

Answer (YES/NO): YES